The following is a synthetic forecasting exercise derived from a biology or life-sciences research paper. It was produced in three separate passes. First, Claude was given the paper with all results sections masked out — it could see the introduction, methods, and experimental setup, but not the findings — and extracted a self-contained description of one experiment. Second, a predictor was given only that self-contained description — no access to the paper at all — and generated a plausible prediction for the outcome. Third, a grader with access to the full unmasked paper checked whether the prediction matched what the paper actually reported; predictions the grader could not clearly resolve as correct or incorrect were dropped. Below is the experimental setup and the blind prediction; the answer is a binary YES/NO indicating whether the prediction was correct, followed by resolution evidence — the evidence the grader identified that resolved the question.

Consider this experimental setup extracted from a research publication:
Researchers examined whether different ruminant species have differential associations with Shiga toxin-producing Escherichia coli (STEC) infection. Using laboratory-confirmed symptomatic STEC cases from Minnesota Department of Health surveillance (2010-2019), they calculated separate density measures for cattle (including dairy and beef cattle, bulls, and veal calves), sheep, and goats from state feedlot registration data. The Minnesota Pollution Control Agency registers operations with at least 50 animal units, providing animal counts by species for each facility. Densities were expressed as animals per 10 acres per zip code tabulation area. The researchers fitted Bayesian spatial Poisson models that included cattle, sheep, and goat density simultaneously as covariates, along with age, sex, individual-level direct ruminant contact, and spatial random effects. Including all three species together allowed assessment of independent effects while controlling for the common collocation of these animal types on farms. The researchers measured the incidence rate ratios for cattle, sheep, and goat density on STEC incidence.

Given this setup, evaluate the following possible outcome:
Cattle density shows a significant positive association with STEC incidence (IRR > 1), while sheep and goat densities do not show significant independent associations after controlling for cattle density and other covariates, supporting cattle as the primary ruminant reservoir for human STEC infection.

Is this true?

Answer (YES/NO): NO